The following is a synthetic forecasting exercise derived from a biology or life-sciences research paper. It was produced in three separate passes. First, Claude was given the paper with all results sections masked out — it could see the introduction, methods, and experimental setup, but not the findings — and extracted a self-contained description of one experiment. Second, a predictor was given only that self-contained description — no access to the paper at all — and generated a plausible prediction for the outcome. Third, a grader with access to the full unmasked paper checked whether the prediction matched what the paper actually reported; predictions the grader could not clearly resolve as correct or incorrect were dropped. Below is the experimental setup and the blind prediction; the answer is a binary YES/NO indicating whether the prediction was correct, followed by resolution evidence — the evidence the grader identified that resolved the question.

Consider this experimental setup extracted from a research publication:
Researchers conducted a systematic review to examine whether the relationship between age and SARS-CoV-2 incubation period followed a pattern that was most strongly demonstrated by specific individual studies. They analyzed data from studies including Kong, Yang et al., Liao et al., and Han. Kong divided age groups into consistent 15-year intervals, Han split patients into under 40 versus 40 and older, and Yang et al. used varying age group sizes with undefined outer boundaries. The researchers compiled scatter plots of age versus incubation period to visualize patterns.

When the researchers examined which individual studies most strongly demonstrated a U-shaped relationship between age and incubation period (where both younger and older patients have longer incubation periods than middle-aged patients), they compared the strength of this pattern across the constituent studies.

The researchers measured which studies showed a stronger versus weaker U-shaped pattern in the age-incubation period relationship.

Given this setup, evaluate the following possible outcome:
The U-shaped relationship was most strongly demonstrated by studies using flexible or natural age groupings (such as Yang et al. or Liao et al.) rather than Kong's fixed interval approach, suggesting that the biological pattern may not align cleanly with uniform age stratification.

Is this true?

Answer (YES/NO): NO